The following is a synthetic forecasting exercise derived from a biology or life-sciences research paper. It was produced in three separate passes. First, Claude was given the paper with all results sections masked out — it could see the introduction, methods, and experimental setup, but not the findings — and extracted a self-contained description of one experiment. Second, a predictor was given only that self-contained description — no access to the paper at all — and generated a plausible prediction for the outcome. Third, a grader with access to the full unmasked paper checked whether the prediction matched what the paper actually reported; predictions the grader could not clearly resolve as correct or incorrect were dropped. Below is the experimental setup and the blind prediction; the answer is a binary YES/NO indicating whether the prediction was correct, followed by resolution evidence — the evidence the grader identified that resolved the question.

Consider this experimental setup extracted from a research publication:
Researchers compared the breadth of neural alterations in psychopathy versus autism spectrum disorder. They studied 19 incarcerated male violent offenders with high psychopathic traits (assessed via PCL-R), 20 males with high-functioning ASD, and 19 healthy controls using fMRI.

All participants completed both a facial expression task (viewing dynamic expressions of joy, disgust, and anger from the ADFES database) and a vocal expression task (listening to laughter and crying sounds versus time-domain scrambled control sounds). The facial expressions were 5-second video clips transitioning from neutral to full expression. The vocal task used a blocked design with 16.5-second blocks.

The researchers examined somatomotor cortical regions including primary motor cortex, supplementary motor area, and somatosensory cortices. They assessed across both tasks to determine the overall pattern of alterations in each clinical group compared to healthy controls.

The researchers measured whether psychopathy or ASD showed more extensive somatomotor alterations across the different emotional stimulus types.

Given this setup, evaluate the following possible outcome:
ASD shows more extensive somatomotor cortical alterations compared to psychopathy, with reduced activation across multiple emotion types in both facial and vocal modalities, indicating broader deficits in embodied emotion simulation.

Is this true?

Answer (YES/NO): NO